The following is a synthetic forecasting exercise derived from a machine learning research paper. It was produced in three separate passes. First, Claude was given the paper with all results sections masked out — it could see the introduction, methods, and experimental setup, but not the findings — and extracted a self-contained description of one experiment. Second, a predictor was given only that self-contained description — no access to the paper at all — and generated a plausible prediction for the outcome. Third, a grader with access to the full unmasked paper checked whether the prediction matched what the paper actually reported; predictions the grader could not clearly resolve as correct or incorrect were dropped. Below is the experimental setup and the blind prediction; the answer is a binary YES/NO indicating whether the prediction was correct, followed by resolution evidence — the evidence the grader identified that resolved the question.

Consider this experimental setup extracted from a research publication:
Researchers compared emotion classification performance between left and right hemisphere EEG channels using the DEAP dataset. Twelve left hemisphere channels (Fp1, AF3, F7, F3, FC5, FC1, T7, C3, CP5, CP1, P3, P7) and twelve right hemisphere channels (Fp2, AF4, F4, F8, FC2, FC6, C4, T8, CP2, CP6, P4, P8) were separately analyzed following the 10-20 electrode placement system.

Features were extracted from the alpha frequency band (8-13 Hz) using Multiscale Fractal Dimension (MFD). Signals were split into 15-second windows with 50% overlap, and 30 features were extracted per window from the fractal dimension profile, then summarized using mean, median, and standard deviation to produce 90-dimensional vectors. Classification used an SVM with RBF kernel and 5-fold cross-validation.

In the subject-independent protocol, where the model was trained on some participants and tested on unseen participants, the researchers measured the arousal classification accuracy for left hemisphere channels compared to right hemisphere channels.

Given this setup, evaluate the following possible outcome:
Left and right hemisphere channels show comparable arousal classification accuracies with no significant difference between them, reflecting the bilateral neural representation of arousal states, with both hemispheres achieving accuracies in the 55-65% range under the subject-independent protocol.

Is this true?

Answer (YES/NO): NO